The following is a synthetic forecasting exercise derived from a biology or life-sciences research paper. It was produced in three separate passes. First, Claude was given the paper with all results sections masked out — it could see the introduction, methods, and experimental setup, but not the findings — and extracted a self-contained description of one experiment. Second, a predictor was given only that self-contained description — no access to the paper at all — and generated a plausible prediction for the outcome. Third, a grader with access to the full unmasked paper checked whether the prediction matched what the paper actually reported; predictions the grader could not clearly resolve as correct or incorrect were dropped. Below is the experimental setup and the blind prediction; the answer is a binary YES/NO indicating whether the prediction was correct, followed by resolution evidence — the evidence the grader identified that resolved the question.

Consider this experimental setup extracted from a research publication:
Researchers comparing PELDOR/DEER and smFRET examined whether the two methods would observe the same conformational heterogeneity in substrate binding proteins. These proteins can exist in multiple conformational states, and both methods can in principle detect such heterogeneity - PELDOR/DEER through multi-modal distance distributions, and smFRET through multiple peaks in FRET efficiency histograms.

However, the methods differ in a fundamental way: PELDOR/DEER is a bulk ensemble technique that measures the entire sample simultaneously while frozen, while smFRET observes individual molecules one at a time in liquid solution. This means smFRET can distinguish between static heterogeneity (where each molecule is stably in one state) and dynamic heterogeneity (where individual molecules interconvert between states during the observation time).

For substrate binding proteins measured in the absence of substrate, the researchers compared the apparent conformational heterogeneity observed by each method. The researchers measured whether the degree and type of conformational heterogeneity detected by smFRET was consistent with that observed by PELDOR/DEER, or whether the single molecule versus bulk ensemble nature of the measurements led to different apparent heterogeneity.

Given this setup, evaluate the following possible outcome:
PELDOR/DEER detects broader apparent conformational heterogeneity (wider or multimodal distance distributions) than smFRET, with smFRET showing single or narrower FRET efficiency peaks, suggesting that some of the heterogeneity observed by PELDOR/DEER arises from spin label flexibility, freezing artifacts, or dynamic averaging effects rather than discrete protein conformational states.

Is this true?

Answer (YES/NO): YES